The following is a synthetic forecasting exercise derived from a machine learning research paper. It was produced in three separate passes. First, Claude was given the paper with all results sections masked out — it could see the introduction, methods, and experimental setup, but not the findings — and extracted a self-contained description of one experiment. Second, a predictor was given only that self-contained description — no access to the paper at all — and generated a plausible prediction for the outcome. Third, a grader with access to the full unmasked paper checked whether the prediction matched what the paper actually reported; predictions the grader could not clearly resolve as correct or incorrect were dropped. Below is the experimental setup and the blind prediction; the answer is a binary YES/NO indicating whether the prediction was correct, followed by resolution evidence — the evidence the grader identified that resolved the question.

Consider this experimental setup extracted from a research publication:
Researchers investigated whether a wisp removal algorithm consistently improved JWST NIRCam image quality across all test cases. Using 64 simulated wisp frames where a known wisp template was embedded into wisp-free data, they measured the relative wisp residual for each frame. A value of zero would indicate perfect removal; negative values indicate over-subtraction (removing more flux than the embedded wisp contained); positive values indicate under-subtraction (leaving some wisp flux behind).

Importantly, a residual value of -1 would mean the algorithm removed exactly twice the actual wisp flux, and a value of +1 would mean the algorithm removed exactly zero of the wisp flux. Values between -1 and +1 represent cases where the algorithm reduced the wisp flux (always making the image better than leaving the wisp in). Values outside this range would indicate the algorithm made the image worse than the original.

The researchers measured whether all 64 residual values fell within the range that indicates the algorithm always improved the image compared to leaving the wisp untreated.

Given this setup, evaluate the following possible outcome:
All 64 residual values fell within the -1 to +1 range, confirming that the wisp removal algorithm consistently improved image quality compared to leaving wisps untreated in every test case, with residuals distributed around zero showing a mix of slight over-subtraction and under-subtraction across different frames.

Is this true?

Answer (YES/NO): YES